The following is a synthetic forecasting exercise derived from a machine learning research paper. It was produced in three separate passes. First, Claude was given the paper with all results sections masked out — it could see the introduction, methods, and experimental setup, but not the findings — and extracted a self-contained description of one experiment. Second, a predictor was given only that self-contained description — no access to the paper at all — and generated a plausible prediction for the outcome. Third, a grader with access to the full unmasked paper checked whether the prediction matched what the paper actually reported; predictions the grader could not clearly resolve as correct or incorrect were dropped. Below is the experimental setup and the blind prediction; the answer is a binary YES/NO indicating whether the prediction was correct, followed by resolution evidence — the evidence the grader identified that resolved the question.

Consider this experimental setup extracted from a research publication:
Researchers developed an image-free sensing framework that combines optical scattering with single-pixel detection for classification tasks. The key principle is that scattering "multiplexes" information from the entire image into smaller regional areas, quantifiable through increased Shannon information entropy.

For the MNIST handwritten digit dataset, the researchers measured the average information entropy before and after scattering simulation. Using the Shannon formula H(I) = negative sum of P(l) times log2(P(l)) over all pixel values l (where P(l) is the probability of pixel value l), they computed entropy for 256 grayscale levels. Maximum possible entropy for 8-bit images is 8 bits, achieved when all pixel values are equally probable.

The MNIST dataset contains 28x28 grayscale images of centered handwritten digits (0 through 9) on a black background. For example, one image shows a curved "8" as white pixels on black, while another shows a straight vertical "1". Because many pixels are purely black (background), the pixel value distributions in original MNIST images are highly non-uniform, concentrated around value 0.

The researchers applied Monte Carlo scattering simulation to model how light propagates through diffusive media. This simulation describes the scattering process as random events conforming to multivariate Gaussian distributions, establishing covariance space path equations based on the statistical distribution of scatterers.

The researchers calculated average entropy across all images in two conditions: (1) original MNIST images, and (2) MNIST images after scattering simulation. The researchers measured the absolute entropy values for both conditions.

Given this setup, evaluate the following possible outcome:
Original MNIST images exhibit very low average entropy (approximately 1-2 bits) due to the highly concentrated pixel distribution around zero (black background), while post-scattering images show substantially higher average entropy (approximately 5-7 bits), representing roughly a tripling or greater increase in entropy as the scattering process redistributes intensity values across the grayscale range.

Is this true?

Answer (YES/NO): NO